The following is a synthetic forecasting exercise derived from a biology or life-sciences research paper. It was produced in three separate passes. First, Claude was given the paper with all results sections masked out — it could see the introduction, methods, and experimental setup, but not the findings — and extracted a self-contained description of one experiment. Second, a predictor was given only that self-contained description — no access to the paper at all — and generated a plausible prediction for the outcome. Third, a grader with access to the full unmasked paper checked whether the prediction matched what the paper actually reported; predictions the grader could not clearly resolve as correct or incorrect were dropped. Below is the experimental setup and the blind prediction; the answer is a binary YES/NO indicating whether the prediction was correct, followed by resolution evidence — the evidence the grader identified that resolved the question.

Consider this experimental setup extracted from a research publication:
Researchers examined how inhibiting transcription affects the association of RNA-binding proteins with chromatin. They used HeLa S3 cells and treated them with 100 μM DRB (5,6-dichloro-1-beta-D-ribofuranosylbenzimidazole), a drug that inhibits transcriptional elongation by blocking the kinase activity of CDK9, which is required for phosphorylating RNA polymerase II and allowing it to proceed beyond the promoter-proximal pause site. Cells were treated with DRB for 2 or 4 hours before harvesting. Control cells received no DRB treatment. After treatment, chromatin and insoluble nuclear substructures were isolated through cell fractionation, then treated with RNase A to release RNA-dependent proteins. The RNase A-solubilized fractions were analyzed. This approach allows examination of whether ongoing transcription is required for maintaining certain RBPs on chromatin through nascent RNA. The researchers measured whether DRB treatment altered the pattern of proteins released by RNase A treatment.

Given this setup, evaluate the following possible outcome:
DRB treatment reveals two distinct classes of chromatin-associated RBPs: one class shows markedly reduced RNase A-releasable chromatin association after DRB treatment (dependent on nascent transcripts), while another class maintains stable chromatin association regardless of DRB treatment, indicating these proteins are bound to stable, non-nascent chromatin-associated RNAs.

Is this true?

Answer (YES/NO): NO